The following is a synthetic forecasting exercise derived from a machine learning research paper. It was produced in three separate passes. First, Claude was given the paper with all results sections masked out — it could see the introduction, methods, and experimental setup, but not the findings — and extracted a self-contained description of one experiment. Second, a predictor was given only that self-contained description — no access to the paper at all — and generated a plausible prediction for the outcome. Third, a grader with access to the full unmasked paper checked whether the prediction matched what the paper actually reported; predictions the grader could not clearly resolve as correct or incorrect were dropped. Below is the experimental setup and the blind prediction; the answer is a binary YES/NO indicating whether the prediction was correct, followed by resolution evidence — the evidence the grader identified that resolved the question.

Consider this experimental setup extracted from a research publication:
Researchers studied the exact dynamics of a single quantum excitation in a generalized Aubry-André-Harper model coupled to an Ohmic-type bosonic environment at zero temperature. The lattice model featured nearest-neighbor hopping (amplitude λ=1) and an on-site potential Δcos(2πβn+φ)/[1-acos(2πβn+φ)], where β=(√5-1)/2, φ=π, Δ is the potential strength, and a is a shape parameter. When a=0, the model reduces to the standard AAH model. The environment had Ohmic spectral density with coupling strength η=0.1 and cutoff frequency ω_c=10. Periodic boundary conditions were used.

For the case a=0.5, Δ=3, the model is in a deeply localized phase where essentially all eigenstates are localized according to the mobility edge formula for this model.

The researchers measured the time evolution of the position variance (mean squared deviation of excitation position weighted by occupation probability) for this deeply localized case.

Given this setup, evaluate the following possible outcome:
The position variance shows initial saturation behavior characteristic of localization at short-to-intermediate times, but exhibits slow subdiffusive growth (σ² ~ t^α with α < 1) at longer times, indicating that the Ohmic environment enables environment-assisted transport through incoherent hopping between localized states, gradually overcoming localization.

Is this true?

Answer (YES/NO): NO